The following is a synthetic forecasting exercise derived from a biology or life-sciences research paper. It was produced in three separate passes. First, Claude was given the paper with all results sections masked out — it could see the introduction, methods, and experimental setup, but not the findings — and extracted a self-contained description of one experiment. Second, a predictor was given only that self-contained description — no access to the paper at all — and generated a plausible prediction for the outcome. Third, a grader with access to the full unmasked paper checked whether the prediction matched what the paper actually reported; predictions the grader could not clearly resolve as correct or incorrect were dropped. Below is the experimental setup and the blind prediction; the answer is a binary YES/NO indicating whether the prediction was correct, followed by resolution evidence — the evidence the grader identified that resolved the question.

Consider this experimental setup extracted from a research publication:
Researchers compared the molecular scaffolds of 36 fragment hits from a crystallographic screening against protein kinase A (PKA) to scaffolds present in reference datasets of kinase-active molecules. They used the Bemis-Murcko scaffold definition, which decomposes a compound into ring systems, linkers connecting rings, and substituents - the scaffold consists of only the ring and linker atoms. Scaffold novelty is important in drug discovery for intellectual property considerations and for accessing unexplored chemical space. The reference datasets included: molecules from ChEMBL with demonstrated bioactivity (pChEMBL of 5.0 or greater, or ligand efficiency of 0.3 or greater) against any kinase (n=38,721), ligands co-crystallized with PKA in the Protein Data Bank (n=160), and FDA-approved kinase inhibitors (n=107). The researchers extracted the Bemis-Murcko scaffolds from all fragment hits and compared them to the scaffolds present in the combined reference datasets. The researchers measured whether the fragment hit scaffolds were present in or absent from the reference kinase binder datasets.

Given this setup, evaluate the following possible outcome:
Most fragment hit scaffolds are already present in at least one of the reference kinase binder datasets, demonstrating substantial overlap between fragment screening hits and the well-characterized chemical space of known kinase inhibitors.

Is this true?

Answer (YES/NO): NO